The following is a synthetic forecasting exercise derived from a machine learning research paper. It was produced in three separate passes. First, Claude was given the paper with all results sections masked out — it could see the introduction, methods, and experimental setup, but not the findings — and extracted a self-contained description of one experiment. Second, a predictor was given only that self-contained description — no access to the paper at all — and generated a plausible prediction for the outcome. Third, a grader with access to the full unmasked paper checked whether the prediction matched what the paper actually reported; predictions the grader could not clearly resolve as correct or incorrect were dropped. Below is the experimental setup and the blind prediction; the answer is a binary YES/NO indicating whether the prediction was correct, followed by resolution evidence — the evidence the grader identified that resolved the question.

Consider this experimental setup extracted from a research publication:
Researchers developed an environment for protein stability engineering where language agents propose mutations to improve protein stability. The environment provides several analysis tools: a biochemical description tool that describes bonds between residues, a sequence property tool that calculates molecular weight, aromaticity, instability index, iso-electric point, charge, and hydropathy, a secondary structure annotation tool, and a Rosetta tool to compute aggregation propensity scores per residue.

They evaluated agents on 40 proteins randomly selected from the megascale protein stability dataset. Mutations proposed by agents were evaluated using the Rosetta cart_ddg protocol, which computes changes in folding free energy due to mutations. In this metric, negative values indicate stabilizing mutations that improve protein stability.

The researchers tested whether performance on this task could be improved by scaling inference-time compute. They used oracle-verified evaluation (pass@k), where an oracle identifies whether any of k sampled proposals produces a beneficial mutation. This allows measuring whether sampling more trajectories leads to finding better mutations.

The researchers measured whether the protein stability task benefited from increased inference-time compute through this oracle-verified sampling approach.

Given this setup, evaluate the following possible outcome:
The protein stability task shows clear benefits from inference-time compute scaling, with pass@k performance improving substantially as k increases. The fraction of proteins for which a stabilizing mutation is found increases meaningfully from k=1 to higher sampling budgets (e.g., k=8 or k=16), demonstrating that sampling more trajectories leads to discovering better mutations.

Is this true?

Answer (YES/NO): YES